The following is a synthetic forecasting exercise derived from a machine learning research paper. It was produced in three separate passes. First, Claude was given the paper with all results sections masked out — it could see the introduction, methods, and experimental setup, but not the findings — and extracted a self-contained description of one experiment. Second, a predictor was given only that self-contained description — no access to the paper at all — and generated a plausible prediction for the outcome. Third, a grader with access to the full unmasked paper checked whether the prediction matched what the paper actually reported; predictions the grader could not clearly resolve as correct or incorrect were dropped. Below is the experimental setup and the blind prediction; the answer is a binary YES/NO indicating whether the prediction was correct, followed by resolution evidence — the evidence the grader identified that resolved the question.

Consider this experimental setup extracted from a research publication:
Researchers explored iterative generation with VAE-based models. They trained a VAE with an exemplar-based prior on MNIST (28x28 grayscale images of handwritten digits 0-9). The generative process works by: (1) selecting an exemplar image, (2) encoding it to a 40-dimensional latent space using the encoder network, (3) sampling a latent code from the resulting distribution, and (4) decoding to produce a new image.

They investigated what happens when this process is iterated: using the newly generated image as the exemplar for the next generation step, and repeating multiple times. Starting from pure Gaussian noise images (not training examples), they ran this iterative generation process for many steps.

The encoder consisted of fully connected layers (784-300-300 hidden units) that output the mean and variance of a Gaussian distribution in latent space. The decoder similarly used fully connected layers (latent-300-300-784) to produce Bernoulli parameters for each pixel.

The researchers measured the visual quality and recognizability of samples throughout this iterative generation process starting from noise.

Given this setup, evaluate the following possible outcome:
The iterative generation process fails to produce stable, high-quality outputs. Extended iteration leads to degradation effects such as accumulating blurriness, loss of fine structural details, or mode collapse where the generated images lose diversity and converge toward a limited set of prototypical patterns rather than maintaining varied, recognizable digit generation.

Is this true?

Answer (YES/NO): NO